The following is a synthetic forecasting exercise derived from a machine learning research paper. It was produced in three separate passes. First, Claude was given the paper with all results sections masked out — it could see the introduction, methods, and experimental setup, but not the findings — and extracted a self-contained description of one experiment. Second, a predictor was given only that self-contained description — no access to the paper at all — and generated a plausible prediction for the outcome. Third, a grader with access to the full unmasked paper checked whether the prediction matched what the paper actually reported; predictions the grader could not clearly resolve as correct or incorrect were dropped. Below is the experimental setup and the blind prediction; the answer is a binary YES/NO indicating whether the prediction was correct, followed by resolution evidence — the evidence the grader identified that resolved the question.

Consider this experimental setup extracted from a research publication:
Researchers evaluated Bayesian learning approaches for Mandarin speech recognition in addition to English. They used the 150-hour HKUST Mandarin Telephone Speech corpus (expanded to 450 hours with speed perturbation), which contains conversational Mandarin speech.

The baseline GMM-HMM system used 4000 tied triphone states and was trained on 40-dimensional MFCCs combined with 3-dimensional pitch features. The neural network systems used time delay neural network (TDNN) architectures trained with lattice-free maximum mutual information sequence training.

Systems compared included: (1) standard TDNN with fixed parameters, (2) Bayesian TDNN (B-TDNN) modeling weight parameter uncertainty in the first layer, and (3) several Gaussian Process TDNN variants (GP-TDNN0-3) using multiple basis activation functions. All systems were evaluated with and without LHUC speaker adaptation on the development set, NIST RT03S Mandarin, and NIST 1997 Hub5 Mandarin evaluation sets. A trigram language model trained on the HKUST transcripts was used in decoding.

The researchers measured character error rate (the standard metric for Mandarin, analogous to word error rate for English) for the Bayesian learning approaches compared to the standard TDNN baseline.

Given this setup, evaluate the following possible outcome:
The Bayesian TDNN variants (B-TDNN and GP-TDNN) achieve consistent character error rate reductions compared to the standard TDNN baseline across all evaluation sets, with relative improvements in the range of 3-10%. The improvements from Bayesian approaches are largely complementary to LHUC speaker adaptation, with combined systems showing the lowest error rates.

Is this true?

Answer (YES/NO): NO